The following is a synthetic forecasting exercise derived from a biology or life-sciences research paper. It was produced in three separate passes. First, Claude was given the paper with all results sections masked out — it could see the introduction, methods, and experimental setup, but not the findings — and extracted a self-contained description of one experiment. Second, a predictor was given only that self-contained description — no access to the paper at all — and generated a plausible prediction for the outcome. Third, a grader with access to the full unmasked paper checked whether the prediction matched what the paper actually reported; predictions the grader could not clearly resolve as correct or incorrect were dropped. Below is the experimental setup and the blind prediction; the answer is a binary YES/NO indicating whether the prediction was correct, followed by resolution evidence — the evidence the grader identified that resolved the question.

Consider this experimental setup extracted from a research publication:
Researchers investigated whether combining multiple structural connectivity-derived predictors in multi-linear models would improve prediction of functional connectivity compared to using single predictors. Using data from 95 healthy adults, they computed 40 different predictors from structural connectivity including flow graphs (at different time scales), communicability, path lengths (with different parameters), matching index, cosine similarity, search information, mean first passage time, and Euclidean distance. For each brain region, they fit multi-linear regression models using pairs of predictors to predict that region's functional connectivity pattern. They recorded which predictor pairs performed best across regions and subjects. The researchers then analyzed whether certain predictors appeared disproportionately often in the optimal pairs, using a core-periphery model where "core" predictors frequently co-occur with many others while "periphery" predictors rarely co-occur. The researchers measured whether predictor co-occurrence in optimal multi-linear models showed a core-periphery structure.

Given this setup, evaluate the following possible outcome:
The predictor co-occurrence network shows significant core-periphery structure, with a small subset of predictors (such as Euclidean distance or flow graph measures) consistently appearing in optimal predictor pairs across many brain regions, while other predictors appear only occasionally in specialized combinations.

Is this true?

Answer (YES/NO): YES